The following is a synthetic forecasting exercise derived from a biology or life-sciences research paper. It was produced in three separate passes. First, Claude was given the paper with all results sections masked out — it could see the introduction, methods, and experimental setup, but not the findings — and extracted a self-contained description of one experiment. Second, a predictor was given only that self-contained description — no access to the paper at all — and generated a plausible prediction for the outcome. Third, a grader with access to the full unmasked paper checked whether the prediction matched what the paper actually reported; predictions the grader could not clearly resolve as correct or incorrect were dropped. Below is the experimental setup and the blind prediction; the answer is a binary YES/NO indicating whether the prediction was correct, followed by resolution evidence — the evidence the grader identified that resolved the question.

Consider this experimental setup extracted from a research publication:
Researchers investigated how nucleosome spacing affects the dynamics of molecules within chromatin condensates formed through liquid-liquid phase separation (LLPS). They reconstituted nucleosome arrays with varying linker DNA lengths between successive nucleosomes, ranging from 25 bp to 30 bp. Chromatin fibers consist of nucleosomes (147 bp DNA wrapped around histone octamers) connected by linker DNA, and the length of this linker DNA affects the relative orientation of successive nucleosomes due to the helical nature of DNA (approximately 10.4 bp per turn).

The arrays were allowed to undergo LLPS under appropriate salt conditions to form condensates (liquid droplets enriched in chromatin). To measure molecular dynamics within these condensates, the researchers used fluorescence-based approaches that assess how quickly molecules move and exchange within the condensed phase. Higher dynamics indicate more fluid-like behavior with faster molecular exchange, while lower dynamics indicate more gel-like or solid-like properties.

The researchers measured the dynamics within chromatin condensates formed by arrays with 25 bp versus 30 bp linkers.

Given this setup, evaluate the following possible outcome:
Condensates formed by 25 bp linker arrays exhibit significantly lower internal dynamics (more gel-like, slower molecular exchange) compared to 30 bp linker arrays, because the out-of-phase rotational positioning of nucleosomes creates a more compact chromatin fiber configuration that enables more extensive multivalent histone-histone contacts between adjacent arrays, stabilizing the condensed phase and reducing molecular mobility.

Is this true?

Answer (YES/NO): NO